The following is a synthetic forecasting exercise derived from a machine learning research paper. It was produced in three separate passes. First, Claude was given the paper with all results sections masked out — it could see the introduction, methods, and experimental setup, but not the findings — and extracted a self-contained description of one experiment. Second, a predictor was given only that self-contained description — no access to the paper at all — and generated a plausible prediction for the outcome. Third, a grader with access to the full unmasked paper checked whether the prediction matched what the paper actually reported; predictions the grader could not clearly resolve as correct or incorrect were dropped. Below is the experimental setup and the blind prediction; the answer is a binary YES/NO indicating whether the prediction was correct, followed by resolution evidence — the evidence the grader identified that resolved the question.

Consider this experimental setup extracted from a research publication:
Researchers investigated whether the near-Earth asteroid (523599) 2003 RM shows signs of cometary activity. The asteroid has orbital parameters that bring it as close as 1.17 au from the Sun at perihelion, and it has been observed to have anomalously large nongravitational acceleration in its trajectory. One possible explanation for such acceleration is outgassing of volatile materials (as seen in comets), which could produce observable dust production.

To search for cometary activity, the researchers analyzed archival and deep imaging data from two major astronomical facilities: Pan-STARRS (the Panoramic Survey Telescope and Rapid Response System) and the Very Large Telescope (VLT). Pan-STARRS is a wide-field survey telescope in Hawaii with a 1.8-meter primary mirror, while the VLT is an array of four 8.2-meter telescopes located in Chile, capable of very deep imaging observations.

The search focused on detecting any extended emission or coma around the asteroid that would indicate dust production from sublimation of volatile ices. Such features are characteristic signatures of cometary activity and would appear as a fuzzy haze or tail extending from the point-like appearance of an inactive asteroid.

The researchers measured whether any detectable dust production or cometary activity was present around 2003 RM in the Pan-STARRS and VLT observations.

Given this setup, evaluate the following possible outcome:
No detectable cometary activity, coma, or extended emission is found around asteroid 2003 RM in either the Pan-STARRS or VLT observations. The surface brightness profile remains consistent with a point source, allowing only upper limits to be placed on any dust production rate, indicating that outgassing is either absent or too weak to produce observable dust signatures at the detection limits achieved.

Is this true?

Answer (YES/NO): YES